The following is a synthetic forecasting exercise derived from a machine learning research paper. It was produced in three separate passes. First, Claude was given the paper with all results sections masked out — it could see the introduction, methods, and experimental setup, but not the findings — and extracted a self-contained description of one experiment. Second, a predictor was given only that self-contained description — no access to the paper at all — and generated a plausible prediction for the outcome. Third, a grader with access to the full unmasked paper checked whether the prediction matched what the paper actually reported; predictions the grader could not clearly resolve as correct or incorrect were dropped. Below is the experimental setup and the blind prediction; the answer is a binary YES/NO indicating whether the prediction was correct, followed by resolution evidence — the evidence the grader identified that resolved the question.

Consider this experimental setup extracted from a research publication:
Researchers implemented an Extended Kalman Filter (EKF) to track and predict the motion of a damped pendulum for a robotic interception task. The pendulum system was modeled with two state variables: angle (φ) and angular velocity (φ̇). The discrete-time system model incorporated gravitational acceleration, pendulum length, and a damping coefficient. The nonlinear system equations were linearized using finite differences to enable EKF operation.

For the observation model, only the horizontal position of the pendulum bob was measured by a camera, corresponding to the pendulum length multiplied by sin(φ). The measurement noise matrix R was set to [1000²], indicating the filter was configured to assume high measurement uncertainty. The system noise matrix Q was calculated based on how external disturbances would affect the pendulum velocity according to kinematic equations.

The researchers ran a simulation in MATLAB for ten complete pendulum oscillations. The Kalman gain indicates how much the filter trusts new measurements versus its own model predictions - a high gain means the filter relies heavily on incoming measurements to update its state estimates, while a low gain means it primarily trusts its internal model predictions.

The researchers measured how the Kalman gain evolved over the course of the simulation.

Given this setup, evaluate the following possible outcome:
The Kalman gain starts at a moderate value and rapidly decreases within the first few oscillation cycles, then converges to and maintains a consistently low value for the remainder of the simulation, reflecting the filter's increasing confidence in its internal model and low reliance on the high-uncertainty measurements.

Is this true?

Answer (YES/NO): NO